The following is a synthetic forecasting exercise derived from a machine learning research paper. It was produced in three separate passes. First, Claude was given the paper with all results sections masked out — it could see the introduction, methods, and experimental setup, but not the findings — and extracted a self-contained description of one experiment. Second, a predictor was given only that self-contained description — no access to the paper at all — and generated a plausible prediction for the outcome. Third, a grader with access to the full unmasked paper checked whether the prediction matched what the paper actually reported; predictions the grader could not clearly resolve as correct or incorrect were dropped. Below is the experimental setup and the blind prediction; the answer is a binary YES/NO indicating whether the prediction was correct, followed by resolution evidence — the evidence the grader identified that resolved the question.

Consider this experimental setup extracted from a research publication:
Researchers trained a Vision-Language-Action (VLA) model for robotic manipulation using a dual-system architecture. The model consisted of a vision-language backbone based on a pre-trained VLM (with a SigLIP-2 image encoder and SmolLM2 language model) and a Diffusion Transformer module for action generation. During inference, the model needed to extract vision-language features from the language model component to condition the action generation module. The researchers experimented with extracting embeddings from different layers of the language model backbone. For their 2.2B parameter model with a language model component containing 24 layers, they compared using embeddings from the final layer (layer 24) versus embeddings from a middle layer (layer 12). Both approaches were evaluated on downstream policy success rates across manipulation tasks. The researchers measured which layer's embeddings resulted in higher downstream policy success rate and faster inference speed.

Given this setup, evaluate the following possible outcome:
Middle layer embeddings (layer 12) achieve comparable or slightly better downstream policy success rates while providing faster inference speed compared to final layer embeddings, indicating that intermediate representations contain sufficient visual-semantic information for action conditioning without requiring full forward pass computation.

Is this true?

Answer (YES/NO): YES